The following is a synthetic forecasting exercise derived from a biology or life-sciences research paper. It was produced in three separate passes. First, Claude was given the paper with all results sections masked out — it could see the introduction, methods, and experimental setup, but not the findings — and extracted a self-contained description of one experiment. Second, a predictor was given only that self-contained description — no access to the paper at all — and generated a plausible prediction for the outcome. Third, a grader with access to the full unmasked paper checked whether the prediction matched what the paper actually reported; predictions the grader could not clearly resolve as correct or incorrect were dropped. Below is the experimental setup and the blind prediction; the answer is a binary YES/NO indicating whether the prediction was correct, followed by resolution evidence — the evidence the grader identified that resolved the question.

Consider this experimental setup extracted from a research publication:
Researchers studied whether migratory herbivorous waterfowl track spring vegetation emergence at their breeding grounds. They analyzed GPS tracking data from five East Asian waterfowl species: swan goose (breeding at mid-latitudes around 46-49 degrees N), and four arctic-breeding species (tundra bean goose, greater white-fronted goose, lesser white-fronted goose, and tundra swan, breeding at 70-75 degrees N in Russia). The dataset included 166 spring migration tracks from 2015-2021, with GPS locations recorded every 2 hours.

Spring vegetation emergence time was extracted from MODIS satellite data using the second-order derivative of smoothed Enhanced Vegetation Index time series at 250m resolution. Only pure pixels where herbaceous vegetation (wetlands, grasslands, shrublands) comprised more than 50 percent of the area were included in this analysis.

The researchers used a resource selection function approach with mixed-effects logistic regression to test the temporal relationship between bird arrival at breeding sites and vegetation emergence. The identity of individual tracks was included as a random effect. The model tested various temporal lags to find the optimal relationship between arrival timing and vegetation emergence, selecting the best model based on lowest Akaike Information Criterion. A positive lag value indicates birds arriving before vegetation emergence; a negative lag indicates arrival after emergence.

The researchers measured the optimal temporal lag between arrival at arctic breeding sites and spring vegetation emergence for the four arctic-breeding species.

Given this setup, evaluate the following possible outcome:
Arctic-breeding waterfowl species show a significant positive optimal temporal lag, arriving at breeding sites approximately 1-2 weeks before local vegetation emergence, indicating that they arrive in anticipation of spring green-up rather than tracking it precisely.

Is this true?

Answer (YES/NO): NO